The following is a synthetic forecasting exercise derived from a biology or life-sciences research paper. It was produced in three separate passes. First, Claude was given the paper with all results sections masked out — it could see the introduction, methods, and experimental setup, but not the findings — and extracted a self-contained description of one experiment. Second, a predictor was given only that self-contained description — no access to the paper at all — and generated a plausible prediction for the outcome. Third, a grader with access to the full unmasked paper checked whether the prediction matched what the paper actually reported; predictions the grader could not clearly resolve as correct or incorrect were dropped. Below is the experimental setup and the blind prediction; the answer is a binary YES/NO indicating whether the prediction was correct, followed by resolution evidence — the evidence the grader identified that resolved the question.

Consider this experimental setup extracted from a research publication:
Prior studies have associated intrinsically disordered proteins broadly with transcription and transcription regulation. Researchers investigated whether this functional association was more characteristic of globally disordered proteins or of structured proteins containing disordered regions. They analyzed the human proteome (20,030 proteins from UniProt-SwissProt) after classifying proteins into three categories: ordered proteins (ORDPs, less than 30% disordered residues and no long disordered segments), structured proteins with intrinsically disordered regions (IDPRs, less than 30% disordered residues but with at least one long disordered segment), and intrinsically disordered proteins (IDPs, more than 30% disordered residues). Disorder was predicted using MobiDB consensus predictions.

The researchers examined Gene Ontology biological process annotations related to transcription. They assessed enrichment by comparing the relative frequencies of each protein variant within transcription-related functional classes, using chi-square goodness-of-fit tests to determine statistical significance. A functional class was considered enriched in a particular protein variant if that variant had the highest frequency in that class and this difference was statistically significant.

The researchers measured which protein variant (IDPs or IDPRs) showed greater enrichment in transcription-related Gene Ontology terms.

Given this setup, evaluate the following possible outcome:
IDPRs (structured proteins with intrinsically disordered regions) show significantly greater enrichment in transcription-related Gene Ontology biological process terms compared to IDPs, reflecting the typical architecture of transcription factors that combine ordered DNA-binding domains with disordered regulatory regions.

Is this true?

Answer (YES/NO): NO